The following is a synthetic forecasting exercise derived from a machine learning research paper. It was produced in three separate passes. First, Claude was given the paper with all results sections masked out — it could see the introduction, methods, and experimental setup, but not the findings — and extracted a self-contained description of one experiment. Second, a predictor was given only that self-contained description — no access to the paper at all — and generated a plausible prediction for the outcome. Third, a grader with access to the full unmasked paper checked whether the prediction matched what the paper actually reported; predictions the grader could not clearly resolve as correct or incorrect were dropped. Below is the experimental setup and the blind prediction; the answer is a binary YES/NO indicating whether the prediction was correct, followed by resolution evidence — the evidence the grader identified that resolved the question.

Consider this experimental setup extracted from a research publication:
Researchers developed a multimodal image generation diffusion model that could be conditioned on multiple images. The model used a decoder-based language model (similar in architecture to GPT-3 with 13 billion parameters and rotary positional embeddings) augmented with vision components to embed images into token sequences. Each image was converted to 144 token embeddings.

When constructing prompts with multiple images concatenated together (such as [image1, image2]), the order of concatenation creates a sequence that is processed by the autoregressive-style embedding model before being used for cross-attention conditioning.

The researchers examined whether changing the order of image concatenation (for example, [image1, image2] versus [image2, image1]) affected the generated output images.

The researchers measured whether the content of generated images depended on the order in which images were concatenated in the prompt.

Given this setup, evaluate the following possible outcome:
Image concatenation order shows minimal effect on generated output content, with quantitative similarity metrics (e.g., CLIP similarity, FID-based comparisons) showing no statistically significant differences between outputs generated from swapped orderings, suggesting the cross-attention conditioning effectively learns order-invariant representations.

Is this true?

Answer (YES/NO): NO